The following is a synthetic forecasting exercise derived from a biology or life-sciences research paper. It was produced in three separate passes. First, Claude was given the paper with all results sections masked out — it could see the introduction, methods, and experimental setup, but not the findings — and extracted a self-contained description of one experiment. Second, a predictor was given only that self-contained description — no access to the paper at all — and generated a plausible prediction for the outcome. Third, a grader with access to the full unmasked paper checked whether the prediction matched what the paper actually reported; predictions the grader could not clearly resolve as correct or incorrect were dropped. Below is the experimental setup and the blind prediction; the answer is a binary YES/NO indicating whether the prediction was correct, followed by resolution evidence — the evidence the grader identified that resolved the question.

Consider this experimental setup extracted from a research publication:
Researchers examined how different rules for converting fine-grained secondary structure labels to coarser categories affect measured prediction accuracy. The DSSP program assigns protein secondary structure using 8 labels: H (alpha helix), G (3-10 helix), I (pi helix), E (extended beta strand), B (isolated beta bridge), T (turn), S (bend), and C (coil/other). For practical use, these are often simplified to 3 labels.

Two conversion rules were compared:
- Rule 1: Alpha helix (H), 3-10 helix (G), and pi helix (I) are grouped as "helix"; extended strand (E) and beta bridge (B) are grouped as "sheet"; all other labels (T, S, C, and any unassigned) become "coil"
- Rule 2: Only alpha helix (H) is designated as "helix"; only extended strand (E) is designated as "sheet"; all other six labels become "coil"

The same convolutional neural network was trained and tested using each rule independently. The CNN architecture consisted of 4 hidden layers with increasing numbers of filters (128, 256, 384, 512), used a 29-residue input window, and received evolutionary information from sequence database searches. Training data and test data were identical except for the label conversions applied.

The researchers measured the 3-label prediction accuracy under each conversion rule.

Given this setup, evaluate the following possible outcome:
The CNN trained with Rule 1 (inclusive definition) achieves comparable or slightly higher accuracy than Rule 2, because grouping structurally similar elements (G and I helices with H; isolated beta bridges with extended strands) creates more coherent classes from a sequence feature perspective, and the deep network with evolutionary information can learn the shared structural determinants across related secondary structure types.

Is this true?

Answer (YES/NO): NO